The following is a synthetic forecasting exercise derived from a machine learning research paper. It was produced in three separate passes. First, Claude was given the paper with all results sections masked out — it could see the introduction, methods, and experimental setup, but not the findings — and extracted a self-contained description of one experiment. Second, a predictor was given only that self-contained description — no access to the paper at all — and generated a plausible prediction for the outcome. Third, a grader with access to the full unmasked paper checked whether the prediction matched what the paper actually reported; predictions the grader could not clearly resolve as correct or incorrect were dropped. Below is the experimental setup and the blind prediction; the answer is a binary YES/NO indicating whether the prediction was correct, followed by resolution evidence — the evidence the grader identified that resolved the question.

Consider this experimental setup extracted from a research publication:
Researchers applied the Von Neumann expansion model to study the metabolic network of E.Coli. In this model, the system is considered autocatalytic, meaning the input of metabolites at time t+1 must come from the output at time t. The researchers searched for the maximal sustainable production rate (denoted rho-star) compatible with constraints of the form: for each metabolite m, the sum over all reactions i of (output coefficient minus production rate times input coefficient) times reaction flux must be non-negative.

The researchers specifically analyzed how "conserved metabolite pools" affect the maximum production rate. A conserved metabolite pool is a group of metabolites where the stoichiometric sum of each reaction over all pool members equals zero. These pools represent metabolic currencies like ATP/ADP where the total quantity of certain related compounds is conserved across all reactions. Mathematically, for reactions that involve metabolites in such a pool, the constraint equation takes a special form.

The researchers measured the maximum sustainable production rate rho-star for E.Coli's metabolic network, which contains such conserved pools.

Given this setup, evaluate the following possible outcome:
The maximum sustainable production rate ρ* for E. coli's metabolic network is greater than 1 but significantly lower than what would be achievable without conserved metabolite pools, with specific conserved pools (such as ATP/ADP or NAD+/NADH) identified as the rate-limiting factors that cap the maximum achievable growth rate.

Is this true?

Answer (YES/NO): NO